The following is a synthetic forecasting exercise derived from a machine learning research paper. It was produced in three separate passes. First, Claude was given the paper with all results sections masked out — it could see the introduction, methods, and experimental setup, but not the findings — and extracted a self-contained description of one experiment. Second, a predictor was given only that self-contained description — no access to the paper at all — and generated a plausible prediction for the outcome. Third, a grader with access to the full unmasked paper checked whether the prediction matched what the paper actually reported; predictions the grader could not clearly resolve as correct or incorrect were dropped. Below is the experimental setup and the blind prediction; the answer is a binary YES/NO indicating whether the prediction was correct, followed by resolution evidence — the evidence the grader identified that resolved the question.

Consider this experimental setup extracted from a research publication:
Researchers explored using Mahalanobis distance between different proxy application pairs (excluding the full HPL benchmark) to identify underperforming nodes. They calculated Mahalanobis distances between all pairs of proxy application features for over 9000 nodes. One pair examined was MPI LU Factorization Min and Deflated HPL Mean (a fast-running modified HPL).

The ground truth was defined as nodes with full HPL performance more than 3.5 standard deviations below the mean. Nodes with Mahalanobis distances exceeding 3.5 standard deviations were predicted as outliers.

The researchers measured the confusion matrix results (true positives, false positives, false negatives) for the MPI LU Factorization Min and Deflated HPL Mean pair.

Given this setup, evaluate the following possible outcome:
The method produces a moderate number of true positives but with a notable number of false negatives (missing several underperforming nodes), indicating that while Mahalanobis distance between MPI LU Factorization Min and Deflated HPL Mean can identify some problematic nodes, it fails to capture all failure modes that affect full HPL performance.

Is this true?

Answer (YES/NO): YES